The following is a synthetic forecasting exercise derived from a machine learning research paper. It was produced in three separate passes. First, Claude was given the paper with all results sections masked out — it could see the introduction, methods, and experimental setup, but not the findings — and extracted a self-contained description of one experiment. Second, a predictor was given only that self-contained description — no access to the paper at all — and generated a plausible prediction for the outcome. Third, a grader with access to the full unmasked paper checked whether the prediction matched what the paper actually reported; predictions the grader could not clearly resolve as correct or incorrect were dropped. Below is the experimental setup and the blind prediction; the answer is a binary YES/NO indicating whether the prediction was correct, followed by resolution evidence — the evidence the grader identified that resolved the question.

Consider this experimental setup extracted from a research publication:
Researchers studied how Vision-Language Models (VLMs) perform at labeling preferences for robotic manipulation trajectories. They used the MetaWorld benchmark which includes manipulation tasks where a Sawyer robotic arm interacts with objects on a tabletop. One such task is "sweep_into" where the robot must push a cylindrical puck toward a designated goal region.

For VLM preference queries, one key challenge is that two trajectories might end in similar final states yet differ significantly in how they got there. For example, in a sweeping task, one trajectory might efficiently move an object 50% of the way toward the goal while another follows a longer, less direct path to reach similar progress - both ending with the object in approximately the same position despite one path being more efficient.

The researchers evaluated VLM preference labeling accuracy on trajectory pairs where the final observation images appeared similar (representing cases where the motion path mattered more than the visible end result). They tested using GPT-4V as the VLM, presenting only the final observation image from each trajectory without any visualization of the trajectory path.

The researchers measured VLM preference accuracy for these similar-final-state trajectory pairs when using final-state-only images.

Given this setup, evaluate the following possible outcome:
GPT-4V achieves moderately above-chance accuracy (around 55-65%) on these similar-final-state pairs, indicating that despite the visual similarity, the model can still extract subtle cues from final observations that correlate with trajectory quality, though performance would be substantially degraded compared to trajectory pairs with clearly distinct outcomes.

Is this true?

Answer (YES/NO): NO